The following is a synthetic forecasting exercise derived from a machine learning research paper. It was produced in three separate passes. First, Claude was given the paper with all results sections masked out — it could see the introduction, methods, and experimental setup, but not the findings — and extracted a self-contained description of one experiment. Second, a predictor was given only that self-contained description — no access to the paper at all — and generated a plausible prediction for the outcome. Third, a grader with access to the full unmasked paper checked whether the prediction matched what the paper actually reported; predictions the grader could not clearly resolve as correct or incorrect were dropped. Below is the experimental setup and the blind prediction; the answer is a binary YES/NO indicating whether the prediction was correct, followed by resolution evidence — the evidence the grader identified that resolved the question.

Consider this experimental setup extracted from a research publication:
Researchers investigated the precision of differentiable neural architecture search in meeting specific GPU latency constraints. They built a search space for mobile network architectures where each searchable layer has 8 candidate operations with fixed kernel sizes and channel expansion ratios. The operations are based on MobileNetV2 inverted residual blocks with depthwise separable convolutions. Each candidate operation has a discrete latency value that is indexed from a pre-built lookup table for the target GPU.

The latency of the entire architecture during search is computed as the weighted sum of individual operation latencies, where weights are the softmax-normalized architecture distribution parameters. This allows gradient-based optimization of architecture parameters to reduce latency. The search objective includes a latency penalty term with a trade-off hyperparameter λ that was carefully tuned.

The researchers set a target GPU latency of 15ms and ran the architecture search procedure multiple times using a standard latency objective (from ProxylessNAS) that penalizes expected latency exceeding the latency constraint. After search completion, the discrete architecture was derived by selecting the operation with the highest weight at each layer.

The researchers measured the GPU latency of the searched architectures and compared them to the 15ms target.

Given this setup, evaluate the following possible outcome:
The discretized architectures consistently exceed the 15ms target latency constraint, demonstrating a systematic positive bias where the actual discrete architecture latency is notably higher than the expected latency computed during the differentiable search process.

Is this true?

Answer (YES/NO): YES